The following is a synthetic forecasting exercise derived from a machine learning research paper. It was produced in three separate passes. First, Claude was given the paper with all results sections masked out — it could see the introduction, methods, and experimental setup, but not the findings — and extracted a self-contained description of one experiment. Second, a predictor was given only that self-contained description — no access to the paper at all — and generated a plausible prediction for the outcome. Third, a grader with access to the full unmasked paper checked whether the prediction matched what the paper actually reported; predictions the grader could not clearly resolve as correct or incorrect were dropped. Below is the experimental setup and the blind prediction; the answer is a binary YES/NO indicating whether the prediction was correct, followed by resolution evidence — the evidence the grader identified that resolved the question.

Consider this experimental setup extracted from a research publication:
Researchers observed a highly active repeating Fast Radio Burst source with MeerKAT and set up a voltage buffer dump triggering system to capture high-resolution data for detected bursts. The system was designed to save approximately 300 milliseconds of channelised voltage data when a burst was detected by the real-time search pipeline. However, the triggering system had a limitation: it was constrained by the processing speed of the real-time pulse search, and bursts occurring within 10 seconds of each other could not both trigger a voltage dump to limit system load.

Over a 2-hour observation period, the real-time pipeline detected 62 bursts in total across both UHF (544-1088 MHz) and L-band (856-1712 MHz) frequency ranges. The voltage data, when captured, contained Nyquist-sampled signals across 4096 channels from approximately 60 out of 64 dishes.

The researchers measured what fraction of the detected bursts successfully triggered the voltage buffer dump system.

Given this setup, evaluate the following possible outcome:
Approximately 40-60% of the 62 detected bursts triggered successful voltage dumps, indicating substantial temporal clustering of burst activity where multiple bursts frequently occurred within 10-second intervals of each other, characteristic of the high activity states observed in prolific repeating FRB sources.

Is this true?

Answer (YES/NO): NO